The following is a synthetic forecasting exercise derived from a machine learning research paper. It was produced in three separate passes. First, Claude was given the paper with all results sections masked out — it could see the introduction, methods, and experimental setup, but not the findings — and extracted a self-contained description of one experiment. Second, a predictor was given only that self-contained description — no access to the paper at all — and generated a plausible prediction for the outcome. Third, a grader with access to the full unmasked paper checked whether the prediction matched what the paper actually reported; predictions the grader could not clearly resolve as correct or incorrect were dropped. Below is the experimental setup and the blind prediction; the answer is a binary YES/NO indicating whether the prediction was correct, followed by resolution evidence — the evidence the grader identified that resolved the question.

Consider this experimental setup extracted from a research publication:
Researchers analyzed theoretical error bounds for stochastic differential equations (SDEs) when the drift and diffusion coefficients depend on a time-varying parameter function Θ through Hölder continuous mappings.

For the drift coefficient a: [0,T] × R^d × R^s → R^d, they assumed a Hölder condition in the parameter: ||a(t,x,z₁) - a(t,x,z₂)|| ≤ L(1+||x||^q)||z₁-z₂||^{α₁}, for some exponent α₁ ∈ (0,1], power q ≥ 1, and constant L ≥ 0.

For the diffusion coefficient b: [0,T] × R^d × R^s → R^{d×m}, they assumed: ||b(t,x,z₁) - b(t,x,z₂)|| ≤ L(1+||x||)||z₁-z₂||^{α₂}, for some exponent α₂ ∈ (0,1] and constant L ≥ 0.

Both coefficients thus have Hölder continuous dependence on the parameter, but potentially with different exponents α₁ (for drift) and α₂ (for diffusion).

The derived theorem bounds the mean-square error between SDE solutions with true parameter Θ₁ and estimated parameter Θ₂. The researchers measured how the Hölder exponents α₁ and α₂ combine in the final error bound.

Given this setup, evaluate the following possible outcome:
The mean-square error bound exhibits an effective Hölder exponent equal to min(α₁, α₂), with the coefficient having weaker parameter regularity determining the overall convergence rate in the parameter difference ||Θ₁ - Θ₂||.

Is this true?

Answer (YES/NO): YES